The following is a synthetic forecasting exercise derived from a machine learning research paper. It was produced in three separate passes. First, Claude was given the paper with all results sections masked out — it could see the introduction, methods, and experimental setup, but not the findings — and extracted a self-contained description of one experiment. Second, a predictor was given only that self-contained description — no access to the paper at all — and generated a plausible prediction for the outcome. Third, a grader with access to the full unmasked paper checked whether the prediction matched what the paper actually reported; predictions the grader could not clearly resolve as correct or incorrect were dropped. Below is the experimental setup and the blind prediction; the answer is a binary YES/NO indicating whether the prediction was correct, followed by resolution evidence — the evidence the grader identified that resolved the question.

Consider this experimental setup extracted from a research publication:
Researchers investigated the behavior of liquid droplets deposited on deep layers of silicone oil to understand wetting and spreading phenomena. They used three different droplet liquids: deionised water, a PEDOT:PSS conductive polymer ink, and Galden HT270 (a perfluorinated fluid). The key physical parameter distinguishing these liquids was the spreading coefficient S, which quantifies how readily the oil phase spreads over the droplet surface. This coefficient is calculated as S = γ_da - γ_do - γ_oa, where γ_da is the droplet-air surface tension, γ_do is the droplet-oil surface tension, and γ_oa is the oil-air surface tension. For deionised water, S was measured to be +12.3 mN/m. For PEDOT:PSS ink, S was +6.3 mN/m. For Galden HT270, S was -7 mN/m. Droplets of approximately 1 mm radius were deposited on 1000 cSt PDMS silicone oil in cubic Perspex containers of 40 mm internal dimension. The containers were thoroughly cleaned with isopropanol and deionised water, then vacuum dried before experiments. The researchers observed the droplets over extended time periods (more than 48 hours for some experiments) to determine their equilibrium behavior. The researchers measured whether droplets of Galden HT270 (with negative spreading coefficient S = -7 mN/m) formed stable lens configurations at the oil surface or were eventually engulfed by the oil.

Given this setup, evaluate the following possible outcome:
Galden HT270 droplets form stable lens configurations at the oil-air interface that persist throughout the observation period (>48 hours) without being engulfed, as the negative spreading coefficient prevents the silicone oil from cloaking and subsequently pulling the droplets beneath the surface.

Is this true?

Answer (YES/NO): YES